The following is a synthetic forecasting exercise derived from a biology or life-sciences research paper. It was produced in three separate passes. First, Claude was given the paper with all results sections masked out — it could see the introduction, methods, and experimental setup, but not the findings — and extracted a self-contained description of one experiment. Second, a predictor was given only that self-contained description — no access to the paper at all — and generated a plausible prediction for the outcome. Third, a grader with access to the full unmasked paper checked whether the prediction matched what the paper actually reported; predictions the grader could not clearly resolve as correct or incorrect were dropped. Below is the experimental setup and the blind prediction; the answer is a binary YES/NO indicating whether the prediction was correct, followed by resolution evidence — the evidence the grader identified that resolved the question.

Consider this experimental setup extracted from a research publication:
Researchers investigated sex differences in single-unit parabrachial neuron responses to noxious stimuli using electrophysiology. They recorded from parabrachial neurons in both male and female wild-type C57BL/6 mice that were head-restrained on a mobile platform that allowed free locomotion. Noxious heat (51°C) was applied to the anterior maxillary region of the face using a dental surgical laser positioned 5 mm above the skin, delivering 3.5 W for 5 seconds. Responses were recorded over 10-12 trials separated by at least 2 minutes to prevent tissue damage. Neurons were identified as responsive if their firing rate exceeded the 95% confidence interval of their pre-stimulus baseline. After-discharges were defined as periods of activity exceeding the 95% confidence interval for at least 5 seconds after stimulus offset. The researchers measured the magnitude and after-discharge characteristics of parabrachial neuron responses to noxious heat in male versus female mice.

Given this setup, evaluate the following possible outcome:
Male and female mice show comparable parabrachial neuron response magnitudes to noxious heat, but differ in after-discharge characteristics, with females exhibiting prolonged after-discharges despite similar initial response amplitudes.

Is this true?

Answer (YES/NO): NO